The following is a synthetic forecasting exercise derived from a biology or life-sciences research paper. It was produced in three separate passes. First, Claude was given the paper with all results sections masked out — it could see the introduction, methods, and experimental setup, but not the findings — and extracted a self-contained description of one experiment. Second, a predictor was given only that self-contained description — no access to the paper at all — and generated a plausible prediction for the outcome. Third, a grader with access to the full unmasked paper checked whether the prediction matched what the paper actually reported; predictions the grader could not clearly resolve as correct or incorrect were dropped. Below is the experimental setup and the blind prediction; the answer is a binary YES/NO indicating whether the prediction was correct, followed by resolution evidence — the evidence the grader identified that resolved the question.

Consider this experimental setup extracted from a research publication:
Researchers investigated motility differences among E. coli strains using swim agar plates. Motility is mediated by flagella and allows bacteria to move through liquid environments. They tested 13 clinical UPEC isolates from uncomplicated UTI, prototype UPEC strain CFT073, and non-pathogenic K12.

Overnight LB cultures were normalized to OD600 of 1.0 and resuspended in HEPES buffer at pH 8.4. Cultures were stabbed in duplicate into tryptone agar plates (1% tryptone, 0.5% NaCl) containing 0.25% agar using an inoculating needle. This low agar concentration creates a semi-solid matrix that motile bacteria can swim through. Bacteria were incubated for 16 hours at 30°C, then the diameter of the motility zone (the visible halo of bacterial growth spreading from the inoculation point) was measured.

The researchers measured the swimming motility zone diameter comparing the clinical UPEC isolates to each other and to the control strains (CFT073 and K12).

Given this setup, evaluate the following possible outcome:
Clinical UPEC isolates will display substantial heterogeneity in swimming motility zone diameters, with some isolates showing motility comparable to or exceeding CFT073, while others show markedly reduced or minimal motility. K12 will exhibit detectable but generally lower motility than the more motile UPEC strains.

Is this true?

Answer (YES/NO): YES